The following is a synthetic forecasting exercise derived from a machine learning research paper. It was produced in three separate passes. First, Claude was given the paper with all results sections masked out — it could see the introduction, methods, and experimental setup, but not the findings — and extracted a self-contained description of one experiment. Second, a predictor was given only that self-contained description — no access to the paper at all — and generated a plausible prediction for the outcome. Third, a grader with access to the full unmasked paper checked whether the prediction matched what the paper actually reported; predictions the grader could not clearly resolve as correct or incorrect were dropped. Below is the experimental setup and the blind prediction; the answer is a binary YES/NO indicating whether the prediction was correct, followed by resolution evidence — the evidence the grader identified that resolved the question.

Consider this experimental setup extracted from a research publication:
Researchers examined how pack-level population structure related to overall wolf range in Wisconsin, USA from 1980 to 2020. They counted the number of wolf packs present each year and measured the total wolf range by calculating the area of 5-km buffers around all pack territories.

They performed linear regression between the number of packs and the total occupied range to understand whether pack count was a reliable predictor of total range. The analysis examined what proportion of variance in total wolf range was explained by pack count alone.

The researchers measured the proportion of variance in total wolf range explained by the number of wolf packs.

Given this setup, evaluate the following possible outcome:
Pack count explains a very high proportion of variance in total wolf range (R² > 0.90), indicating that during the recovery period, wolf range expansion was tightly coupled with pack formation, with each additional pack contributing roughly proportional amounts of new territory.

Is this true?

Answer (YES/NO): YES